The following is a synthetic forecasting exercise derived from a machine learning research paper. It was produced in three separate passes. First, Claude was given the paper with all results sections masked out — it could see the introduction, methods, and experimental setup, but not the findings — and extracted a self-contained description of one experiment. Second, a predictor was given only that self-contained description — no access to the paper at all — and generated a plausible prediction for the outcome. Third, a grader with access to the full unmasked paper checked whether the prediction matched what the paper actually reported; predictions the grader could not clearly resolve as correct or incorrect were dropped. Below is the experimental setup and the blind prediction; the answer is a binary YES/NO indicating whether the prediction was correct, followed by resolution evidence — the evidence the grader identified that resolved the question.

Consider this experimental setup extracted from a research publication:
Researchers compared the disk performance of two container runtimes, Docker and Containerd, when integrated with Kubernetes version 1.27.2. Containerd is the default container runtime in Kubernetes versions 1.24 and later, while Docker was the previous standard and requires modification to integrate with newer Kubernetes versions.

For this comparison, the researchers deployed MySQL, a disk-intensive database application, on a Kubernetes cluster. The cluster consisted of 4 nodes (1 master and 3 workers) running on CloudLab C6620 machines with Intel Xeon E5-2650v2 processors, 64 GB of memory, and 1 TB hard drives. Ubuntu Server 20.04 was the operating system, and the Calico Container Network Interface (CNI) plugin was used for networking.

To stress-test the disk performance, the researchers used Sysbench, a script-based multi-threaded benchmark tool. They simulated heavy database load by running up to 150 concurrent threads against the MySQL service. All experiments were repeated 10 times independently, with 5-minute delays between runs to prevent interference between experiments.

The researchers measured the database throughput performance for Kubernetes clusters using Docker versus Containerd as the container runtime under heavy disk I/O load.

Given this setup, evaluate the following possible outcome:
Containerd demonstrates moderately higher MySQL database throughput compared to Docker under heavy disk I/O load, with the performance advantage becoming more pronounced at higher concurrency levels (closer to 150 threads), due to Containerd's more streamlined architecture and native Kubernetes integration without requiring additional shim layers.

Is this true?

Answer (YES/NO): NO